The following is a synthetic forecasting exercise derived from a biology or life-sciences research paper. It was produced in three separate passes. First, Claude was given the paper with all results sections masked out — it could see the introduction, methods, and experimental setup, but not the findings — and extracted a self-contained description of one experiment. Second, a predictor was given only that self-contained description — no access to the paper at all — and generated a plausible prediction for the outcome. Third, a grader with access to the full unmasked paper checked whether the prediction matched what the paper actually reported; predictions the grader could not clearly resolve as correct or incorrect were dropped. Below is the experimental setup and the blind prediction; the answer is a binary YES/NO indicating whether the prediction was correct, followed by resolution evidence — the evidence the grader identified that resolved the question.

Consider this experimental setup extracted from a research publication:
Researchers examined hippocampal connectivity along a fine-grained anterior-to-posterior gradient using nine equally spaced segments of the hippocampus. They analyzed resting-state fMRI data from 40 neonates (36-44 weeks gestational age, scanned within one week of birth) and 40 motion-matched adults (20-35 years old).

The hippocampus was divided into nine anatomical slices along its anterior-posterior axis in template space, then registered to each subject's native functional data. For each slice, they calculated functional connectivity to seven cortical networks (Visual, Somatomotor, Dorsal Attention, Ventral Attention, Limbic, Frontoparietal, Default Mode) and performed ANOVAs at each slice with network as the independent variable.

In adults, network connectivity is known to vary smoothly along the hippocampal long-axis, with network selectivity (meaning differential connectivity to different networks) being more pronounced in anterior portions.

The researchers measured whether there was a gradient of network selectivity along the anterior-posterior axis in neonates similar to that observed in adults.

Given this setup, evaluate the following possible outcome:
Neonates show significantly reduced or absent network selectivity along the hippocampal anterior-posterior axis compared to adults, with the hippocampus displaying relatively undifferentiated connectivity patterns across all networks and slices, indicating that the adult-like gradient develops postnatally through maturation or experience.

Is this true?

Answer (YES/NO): YES